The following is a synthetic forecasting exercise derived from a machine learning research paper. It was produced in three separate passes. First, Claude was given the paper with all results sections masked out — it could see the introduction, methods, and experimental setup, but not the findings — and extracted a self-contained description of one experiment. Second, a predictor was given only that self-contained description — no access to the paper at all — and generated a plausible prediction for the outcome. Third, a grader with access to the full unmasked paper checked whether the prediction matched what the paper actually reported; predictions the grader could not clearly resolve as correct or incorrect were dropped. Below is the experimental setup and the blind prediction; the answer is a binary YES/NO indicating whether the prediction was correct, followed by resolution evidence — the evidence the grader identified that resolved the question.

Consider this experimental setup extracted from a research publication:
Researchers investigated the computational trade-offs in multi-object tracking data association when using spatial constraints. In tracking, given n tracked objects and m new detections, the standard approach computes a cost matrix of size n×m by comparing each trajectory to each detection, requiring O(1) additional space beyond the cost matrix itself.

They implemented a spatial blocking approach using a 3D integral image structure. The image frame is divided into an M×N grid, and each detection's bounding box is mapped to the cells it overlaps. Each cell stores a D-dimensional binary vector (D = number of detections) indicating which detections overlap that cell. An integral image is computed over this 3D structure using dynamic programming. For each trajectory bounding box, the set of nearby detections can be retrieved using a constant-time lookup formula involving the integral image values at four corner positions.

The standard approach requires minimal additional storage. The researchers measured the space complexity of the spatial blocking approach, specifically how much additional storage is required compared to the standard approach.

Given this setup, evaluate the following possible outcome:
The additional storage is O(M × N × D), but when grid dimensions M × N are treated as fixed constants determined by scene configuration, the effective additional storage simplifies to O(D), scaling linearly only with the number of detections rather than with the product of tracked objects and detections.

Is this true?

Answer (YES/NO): NO